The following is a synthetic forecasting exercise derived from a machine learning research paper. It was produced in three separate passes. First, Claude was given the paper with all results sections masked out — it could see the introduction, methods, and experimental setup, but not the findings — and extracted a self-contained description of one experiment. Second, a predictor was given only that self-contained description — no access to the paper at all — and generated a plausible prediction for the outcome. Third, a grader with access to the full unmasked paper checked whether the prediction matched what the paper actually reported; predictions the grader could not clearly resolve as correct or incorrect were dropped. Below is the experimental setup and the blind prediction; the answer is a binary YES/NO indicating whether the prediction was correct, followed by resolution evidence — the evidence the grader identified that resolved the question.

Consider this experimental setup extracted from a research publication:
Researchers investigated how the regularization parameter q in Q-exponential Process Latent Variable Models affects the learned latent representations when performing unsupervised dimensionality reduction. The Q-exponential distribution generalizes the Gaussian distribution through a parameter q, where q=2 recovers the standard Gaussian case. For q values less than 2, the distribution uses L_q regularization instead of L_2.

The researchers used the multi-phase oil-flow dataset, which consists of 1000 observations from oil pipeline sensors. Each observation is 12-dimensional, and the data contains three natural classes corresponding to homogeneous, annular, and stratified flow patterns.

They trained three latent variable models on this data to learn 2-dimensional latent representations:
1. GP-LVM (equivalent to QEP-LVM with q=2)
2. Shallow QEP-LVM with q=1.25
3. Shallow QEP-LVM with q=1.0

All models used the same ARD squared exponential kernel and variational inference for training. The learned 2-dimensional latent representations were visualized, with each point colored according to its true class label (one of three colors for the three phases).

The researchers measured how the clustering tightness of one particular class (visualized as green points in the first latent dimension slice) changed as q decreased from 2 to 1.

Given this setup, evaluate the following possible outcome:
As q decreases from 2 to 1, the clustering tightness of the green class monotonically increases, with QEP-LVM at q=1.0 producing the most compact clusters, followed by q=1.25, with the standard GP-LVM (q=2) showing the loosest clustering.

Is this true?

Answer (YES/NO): YES